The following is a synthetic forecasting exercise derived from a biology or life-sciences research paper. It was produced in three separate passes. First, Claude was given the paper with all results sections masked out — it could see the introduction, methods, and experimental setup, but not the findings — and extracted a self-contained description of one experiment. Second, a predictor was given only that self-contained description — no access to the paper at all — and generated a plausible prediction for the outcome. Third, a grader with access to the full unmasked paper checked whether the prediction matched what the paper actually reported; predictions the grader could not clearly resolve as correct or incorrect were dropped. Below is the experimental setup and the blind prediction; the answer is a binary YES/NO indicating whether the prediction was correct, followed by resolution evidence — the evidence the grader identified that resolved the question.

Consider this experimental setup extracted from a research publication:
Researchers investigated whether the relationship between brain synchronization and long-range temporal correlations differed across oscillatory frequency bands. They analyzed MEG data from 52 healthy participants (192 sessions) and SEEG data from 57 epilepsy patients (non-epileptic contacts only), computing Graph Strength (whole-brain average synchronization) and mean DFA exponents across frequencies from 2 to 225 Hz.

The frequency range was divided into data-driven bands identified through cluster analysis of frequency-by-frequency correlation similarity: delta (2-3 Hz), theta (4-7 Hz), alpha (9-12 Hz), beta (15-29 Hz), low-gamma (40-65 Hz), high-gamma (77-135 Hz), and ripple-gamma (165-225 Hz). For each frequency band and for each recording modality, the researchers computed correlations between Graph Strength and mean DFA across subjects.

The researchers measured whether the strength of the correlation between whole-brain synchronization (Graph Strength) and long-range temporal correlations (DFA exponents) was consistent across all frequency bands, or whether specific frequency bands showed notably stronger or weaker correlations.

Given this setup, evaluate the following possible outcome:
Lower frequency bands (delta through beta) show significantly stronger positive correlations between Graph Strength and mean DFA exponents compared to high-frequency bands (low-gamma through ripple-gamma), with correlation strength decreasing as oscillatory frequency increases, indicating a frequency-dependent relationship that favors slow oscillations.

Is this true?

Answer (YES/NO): NO